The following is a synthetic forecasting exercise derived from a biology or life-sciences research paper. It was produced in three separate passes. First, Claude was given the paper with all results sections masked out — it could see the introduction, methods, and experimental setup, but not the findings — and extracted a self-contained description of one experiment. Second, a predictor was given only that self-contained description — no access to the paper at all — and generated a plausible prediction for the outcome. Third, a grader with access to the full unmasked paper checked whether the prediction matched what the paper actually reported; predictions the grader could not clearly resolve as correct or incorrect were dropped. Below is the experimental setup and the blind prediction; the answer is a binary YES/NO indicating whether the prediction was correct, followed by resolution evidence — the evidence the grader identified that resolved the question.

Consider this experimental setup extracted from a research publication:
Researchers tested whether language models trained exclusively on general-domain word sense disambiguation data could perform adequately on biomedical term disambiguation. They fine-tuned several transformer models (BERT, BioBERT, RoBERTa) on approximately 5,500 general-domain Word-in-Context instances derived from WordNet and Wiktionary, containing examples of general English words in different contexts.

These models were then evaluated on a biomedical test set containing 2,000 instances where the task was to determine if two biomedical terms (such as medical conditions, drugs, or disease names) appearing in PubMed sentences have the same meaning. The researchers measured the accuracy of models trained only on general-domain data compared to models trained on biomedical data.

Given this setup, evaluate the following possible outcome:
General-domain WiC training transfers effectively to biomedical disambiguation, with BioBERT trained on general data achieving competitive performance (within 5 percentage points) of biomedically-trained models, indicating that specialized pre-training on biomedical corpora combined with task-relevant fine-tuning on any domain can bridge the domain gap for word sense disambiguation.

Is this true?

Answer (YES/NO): NO